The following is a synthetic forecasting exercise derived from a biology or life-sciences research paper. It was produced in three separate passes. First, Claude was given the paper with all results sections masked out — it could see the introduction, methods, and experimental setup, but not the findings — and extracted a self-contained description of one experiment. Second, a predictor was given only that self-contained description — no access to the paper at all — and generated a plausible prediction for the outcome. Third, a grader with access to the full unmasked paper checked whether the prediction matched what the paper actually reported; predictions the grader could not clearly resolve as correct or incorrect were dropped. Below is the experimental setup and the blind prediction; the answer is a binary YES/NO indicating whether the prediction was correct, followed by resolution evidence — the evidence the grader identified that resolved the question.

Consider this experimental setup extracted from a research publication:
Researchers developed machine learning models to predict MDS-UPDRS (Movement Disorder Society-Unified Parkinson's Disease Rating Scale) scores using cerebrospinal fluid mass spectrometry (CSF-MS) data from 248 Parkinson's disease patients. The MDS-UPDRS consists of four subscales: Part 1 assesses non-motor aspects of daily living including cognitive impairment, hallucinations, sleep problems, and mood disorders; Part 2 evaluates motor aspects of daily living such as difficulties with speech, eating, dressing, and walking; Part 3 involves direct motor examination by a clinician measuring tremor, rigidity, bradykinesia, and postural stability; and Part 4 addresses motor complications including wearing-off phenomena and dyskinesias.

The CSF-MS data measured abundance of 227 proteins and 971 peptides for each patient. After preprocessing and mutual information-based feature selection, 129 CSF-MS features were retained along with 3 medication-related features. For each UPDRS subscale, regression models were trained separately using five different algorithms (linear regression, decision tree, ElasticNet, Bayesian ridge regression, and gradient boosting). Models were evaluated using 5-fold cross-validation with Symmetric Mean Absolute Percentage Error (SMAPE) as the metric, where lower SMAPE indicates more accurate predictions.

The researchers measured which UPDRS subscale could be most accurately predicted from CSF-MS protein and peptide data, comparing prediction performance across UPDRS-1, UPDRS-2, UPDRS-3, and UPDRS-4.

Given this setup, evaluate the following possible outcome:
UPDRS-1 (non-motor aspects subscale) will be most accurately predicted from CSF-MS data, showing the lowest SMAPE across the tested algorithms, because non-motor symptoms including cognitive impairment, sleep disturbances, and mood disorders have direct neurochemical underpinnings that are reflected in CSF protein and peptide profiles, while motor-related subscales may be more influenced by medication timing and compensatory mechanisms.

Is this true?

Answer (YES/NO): YES